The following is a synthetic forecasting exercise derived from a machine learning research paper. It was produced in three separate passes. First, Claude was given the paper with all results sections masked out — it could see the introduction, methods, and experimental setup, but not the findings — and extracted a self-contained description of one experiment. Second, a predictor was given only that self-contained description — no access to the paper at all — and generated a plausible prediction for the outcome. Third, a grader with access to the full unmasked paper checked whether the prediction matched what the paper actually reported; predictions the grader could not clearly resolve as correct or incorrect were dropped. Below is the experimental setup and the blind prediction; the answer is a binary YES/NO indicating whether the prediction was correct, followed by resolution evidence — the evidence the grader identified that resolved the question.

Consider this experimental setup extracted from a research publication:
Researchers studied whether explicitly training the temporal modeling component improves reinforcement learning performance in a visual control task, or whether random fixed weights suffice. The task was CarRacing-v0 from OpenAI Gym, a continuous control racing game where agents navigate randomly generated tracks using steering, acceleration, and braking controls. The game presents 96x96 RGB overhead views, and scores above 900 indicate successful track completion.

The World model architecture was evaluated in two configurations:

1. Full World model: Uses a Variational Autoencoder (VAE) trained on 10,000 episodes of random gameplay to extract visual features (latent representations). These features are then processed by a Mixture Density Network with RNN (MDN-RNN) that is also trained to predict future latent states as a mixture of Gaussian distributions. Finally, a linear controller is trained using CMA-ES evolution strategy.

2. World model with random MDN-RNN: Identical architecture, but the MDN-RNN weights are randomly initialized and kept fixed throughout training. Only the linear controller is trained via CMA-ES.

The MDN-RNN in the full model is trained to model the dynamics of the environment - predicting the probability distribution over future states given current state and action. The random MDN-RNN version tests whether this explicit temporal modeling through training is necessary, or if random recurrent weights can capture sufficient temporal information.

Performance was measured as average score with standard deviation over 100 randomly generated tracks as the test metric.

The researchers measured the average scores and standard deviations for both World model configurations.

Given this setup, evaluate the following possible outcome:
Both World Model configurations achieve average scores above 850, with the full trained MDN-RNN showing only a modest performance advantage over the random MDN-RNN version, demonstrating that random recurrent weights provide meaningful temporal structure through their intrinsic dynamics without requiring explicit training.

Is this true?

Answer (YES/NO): YES